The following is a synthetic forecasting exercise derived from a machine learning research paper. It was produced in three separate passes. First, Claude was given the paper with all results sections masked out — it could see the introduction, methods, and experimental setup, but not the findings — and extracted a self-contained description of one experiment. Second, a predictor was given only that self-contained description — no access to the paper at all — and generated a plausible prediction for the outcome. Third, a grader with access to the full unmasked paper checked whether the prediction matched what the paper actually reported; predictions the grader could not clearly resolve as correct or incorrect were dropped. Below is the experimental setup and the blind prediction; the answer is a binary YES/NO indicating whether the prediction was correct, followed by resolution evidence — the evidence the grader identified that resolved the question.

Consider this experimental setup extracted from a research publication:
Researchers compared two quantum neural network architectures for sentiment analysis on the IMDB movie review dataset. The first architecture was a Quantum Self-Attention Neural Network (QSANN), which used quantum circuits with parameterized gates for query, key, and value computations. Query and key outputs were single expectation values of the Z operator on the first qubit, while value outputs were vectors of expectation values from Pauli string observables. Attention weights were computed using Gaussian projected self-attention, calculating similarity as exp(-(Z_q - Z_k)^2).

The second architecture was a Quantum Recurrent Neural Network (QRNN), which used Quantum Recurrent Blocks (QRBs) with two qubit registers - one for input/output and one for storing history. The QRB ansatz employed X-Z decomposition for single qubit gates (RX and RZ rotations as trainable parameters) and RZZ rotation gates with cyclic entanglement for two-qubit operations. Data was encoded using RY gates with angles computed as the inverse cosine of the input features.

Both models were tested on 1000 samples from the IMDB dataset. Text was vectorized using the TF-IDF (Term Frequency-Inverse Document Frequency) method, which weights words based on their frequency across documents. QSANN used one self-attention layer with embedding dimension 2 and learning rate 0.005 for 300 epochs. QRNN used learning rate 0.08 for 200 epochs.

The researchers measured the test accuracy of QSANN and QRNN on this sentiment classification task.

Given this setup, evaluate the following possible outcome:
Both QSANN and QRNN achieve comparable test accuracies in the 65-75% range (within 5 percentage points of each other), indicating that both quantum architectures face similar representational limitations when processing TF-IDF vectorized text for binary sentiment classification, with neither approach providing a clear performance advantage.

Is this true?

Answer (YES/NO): NO